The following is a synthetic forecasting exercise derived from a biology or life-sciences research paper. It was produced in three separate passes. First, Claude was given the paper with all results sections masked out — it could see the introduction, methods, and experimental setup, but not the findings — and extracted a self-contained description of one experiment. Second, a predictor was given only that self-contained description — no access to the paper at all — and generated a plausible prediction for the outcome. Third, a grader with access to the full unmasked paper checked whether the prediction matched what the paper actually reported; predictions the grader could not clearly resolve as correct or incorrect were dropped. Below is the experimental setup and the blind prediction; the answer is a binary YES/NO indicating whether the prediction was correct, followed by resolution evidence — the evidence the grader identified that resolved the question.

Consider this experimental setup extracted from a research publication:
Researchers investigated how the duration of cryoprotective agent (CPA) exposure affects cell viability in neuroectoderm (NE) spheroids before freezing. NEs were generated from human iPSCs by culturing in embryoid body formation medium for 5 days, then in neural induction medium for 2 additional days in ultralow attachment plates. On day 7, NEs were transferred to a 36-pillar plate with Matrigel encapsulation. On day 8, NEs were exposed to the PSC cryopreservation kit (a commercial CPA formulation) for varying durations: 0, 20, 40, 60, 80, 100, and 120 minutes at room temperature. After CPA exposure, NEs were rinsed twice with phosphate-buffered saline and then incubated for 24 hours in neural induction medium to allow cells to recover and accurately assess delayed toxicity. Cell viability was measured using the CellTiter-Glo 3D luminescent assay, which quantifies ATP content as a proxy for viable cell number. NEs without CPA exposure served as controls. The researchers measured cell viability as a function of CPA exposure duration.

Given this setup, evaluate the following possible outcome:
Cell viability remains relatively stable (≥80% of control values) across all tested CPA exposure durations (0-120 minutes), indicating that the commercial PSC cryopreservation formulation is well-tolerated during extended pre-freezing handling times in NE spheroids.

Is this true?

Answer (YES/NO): NO